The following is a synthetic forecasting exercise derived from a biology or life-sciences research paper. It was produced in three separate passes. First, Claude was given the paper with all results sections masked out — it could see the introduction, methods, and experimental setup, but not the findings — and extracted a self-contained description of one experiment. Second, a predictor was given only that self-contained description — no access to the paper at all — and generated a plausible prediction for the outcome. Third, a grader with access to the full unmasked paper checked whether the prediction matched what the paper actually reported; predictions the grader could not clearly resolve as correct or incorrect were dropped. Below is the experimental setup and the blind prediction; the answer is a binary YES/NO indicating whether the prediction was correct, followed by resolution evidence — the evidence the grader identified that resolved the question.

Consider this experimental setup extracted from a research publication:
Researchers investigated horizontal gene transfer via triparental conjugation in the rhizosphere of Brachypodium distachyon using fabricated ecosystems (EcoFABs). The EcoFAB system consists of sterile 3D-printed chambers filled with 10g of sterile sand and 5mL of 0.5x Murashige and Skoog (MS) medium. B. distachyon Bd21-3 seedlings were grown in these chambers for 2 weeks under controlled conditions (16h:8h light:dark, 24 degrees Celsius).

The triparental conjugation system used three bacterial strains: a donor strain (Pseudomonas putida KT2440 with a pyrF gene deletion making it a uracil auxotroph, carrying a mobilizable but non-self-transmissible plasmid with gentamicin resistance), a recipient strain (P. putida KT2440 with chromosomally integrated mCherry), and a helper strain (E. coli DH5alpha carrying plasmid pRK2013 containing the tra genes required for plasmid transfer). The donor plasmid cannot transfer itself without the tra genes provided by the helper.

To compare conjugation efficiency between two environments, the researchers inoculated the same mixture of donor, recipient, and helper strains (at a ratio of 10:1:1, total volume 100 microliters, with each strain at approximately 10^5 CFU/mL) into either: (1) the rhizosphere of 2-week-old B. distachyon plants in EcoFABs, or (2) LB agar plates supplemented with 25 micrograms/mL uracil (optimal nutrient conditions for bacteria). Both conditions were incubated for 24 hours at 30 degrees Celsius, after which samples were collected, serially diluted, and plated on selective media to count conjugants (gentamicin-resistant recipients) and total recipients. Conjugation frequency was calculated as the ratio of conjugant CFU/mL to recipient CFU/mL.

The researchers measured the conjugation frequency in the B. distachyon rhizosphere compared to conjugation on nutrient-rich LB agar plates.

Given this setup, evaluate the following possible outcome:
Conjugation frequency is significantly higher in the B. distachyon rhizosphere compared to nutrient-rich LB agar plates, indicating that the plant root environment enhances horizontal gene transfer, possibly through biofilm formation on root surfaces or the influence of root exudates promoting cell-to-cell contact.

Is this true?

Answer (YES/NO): NO